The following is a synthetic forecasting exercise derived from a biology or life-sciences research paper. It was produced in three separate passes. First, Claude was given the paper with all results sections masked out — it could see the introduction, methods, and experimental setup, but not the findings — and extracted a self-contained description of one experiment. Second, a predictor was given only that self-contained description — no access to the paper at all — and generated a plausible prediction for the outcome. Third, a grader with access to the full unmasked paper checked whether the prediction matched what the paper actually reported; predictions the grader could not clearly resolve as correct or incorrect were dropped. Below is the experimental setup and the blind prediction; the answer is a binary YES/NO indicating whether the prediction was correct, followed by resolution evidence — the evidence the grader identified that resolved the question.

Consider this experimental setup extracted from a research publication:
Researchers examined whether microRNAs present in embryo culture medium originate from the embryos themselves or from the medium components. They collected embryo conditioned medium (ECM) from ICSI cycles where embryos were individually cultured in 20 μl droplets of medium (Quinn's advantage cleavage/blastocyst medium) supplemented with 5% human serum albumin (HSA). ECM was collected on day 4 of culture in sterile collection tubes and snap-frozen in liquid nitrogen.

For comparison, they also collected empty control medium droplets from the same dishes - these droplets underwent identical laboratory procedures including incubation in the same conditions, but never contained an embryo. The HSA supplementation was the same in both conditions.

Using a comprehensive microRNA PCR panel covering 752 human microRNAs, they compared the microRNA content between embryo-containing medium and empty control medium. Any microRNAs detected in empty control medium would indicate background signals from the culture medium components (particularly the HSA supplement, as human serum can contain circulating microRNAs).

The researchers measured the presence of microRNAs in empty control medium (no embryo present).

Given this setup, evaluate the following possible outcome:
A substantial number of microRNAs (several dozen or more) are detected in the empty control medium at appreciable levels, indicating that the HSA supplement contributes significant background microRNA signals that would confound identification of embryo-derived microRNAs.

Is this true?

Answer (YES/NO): NO